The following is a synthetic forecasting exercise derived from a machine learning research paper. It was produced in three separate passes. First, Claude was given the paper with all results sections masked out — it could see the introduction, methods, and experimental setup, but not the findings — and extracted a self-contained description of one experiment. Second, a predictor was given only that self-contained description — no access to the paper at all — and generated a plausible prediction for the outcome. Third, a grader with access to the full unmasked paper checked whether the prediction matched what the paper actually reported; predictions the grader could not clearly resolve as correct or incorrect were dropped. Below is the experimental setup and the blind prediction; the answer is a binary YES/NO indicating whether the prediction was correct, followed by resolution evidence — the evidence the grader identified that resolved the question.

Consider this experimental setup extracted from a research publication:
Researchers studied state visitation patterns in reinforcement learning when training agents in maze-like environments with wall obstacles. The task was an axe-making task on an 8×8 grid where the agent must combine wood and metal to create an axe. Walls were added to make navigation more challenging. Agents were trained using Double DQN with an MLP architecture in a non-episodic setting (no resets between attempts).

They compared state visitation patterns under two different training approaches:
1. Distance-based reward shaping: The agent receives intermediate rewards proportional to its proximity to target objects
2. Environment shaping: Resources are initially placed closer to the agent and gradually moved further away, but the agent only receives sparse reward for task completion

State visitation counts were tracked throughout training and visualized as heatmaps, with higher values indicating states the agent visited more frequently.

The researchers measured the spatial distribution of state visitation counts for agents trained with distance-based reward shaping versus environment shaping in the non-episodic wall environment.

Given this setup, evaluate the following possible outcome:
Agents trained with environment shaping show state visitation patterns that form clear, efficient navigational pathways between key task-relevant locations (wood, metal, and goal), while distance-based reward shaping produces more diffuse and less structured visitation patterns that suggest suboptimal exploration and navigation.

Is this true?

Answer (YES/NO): NO